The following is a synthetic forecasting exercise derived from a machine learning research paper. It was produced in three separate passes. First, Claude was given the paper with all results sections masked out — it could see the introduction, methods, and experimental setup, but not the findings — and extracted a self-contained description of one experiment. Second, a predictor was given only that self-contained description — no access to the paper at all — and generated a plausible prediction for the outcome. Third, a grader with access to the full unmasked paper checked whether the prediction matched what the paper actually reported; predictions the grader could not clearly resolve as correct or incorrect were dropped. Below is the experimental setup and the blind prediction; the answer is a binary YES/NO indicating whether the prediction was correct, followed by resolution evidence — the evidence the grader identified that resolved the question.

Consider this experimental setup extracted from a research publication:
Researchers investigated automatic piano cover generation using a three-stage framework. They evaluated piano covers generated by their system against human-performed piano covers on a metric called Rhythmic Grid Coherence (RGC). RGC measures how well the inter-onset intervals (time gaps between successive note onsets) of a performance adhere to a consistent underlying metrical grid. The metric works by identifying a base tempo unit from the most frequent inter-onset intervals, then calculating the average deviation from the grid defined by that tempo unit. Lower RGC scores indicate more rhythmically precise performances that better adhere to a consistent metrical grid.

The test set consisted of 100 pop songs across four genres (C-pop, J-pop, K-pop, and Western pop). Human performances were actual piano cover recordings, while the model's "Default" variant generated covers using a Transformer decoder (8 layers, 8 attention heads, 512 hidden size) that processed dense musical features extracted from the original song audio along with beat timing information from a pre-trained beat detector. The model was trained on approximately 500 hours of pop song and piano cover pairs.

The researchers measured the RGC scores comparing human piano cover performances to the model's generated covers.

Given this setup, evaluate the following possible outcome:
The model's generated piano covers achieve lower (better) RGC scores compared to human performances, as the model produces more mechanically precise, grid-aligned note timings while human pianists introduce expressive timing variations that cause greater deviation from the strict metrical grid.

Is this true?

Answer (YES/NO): YES